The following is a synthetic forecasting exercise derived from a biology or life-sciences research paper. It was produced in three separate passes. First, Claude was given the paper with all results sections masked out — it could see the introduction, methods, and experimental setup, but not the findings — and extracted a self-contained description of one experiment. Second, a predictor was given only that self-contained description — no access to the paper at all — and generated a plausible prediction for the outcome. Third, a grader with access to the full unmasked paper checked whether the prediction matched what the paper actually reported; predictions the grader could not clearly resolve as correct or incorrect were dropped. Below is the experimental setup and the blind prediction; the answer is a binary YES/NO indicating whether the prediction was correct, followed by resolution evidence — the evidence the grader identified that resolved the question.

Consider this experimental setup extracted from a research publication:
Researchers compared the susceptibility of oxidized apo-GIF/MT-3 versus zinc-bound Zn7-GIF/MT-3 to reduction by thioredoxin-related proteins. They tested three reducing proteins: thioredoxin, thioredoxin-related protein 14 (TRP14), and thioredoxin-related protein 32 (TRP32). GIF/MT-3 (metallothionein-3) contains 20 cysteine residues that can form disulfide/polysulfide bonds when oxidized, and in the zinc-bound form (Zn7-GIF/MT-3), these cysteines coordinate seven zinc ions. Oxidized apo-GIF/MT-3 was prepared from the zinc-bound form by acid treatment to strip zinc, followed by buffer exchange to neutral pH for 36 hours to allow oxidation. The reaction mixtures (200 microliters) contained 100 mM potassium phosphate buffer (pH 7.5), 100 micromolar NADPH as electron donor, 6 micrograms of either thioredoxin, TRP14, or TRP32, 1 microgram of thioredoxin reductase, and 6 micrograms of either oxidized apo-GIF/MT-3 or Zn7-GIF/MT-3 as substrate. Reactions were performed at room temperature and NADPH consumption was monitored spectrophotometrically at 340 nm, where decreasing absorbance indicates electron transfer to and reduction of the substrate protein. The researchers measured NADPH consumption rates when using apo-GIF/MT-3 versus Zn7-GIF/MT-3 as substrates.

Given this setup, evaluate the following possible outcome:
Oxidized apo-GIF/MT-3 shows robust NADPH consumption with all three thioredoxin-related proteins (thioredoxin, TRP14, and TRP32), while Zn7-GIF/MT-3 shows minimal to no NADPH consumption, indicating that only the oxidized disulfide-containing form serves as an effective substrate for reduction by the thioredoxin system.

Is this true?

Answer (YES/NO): NO